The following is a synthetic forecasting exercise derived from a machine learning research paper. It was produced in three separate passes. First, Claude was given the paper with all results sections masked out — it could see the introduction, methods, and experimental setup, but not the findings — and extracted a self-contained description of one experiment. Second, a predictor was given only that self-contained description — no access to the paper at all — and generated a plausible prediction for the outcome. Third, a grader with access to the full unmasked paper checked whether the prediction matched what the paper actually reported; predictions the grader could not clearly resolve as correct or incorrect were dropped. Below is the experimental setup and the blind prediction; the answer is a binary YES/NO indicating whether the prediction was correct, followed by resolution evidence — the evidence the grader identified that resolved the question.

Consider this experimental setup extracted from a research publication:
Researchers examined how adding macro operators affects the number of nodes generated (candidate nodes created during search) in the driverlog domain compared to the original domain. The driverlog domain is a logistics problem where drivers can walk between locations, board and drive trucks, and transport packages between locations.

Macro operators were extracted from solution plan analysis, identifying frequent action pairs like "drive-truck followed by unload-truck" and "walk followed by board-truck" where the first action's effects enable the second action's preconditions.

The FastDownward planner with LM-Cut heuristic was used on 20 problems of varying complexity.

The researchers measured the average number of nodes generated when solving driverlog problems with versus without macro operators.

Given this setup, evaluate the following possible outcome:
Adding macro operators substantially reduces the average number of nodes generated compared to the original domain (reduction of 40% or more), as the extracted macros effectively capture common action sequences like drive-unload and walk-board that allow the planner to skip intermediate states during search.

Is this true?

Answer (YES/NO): NO